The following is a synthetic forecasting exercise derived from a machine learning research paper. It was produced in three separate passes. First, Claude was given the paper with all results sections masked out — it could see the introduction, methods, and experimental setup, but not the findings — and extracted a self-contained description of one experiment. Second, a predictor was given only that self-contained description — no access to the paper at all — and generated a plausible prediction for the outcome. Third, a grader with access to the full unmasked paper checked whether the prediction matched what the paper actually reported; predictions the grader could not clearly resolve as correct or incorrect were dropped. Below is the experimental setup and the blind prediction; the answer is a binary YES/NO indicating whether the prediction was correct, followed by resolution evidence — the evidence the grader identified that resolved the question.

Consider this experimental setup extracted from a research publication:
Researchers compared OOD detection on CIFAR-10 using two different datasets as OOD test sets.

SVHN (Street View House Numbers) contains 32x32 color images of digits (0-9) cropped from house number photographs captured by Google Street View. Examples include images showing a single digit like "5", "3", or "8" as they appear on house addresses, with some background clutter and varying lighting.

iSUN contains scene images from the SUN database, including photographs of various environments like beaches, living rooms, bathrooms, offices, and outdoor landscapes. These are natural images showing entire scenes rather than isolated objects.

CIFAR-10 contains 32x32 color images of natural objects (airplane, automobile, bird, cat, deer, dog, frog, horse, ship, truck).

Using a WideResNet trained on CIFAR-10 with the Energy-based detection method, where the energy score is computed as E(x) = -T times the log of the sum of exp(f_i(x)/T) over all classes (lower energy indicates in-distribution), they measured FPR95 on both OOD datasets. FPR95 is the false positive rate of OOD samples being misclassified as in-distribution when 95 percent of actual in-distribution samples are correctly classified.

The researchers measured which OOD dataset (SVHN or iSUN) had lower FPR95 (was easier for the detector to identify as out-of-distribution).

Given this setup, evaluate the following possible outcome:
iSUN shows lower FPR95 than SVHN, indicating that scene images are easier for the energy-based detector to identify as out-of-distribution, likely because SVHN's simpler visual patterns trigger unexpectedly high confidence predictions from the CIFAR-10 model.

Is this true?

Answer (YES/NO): YES